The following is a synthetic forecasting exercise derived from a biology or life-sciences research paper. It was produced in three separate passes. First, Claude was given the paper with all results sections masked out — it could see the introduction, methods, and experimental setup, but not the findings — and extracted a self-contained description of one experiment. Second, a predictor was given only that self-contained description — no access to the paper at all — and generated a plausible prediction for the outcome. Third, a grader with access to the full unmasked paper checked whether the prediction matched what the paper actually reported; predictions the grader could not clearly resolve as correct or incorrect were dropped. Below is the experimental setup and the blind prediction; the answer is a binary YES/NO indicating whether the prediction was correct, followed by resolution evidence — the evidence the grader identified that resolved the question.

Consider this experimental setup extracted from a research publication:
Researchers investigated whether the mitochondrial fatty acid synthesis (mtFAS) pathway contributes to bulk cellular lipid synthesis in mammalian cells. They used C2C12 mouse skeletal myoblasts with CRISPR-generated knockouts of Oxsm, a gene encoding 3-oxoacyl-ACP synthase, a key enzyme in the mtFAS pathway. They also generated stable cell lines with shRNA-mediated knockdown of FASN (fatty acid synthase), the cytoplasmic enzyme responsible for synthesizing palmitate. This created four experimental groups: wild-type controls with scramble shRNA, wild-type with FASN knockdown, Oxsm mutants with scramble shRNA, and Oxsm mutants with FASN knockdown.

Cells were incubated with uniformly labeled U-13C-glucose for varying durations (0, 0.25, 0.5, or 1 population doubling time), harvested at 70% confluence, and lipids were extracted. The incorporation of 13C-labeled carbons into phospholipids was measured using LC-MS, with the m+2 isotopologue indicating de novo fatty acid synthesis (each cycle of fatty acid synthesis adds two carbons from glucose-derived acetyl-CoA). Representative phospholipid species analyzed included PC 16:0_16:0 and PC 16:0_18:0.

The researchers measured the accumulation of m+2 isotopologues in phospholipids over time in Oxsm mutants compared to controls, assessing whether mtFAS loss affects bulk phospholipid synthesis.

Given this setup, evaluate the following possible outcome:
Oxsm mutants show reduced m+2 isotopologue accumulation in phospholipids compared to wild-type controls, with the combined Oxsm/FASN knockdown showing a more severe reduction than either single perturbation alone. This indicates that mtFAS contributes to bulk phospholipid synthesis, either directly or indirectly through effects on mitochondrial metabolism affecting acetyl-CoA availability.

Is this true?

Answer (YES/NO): NO